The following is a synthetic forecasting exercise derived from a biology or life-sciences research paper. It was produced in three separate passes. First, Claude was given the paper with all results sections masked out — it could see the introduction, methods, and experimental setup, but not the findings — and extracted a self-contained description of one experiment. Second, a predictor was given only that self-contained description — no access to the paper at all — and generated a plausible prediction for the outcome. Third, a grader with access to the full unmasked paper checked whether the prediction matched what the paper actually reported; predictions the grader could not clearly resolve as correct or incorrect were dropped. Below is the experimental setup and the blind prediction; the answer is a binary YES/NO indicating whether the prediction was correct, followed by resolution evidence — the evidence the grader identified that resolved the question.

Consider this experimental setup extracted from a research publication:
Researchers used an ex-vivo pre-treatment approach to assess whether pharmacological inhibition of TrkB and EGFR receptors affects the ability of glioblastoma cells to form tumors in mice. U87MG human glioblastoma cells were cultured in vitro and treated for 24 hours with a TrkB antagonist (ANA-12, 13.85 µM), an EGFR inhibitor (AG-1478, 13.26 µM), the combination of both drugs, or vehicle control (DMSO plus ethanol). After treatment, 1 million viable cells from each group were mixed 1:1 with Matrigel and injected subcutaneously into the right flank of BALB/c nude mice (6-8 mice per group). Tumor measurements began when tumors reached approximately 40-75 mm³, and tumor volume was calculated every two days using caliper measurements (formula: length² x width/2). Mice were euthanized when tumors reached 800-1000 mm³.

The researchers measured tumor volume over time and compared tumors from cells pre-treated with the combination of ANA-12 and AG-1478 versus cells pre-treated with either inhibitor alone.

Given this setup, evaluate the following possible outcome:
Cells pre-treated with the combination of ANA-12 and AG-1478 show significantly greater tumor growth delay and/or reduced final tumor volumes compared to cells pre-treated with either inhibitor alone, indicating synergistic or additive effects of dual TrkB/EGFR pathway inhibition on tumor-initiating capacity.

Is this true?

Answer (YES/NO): NO